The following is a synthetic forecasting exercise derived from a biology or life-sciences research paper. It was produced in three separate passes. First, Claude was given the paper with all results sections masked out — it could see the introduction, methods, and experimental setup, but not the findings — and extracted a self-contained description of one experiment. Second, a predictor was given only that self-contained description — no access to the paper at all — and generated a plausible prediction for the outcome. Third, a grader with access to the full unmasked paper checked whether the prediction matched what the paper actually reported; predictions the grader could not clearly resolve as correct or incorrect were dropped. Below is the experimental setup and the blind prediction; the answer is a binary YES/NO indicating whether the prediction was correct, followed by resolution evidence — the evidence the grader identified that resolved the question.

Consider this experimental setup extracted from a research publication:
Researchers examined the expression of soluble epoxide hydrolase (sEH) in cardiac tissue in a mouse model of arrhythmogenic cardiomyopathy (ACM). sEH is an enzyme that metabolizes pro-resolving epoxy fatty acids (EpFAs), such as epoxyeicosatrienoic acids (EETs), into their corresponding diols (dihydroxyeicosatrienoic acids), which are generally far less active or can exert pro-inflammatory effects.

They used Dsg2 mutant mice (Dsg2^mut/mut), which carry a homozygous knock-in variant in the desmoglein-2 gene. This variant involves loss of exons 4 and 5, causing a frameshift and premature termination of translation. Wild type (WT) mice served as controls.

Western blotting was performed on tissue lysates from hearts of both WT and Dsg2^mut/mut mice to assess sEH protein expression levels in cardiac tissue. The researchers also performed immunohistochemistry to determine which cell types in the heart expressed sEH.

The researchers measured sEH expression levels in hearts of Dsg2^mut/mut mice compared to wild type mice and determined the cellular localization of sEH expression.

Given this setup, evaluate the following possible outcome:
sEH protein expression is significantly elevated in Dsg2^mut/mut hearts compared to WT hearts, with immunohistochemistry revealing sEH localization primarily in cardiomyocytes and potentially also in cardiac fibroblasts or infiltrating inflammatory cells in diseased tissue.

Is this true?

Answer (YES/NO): NO